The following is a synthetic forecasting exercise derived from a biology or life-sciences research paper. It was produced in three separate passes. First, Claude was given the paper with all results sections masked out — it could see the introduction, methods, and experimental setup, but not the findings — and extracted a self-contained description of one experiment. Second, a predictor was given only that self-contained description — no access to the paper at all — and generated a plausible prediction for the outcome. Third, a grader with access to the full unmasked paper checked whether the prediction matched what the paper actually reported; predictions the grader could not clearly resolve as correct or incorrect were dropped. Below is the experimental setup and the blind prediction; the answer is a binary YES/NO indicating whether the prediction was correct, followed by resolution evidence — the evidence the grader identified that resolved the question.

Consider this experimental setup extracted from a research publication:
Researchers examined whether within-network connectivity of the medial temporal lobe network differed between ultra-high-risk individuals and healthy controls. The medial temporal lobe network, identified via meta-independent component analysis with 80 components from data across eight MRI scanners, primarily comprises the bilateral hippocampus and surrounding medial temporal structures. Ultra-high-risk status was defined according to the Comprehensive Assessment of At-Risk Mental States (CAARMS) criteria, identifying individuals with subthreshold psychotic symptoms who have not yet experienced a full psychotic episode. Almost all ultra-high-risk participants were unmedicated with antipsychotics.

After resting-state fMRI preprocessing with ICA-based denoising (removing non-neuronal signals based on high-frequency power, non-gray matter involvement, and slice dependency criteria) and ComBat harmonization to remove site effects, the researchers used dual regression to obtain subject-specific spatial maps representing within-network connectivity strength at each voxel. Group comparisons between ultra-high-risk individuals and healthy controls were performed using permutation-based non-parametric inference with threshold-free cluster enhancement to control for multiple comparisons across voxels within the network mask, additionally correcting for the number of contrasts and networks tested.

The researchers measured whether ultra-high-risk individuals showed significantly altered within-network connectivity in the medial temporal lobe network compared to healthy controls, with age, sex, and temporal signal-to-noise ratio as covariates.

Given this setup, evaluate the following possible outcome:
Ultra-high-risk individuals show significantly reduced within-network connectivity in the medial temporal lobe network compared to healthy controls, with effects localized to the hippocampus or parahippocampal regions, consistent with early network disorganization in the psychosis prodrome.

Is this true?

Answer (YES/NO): NO